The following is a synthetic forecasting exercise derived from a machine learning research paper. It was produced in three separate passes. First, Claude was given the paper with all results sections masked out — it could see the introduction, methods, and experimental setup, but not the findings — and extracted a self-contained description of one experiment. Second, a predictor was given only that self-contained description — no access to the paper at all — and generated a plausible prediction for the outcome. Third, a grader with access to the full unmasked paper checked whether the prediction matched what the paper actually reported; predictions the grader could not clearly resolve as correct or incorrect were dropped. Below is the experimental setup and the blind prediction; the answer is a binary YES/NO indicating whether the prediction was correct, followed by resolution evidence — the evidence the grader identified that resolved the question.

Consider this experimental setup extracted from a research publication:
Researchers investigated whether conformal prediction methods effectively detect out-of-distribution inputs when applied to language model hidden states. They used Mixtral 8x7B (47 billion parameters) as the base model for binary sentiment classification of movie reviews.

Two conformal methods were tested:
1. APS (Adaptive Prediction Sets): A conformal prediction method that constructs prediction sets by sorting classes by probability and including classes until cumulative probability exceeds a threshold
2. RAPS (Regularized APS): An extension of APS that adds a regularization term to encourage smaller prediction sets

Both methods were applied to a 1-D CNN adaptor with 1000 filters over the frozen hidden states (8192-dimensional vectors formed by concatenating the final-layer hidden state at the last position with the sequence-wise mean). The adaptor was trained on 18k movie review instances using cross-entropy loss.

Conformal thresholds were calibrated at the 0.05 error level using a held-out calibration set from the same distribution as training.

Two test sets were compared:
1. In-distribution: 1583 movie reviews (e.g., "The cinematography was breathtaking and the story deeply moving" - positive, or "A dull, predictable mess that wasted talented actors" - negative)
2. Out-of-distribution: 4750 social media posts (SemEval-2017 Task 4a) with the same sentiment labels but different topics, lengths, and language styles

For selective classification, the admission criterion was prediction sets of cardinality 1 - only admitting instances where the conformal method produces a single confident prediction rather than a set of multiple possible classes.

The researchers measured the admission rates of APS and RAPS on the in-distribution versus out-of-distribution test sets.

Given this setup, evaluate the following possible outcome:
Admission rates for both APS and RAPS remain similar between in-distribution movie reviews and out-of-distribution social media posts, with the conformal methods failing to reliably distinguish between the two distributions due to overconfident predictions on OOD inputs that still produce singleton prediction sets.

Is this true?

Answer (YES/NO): YES